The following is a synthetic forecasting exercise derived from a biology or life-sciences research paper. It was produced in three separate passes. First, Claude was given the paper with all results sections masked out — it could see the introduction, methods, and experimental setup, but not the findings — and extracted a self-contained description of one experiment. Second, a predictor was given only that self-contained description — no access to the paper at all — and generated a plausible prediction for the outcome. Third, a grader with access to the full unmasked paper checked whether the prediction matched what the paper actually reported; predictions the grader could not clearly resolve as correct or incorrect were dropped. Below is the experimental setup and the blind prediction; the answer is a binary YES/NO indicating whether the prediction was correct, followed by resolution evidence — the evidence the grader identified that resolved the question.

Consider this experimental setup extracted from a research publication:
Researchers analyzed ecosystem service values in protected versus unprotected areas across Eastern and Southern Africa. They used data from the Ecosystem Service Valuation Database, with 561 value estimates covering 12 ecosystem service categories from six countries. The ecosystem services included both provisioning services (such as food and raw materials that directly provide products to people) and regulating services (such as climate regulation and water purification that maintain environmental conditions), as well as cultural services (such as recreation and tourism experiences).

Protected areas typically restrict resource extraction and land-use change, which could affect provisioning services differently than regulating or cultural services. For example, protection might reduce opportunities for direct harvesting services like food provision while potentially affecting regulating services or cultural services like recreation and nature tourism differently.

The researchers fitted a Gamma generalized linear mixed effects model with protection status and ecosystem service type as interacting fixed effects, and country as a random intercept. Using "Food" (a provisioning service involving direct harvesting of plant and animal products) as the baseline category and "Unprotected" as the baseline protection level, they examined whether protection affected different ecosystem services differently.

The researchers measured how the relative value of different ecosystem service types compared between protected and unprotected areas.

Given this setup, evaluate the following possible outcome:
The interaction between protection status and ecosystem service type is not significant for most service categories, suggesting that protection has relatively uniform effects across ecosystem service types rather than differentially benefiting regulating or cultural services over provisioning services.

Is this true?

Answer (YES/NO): NO